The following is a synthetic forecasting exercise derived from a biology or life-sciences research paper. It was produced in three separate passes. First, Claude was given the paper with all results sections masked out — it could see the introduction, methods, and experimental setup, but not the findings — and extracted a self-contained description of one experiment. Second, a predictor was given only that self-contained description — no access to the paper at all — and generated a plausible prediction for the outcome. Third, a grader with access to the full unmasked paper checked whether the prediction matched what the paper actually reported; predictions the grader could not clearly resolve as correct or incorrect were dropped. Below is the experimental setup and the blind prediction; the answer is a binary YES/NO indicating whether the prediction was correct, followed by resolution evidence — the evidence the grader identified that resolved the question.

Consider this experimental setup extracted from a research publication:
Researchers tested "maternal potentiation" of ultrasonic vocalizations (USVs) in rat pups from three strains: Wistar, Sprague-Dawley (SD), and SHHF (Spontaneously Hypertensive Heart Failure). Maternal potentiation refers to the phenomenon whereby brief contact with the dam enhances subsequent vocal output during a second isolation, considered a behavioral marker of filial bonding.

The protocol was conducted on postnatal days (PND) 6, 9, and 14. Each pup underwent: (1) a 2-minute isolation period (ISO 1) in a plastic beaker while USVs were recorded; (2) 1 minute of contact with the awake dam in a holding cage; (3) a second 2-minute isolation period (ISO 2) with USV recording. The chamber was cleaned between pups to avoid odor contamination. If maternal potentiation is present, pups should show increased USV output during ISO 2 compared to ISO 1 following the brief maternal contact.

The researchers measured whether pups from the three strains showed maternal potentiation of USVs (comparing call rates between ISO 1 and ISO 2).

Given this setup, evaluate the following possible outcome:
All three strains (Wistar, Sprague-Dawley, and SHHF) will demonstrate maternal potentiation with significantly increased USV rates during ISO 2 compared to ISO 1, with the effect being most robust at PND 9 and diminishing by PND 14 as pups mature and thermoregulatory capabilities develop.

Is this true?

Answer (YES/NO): NO